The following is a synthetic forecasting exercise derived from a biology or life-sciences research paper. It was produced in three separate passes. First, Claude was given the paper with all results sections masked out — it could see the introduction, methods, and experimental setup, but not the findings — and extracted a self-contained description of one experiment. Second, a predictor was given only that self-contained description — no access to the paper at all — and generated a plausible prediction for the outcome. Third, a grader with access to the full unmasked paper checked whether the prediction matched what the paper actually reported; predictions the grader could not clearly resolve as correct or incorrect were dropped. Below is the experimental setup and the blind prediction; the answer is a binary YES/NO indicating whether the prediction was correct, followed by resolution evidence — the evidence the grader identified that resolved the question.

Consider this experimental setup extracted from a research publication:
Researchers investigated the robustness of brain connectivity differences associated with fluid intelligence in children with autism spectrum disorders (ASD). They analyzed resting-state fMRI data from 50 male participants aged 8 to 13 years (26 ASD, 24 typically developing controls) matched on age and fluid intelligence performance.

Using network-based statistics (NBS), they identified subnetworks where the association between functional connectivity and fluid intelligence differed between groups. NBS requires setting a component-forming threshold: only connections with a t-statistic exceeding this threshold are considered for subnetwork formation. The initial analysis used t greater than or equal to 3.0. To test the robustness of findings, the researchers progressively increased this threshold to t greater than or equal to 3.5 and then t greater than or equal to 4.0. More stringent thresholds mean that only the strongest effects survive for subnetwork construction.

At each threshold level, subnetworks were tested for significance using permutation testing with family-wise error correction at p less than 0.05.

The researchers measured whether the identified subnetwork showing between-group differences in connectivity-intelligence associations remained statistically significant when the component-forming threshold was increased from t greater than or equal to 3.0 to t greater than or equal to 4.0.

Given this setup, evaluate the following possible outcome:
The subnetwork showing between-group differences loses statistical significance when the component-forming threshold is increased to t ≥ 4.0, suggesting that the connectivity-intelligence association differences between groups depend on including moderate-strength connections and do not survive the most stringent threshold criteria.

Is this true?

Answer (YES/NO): NO